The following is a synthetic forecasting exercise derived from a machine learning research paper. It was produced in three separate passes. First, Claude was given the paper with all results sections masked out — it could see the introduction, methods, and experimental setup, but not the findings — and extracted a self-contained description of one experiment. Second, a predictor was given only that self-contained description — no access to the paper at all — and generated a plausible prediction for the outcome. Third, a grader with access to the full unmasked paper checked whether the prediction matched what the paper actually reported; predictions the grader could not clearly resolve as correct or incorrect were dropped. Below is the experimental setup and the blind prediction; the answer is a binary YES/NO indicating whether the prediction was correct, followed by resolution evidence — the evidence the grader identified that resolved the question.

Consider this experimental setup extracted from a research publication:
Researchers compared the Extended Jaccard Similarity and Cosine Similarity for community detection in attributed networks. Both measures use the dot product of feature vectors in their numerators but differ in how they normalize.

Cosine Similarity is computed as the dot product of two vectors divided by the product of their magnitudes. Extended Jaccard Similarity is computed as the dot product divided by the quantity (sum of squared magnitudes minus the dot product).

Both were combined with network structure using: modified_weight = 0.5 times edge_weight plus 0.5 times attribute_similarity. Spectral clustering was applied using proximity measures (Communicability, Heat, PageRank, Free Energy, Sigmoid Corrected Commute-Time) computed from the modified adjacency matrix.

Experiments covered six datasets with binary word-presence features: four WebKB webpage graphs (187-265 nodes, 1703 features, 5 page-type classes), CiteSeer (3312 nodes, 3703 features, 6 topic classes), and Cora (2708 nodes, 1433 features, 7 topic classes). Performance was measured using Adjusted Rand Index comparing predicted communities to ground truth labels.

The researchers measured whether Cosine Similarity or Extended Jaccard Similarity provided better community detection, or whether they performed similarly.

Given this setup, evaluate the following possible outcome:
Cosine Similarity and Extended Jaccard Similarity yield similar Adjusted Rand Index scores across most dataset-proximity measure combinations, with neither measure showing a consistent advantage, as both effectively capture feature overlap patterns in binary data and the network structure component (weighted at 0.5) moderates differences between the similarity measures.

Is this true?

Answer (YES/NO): NO